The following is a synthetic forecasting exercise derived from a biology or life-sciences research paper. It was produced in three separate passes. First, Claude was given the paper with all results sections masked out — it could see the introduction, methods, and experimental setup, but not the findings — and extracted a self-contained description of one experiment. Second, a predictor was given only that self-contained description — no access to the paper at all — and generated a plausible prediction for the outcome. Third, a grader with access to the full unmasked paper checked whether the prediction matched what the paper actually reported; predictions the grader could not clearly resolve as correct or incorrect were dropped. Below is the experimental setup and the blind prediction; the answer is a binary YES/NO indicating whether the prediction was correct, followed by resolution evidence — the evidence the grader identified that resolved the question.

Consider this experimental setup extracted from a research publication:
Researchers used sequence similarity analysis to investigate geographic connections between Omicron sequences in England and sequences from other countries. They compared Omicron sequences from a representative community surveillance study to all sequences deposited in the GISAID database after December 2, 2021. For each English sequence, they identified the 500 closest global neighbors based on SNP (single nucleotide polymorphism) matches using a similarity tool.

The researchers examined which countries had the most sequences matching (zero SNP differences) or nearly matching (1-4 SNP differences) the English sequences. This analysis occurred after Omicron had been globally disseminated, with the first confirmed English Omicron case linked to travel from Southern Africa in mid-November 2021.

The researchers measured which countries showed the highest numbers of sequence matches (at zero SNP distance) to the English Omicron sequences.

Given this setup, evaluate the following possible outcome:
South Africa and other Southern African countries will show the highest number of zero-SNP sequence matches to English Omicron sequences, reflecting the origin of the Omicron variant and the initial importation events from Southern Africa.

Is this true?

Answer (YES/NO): NO